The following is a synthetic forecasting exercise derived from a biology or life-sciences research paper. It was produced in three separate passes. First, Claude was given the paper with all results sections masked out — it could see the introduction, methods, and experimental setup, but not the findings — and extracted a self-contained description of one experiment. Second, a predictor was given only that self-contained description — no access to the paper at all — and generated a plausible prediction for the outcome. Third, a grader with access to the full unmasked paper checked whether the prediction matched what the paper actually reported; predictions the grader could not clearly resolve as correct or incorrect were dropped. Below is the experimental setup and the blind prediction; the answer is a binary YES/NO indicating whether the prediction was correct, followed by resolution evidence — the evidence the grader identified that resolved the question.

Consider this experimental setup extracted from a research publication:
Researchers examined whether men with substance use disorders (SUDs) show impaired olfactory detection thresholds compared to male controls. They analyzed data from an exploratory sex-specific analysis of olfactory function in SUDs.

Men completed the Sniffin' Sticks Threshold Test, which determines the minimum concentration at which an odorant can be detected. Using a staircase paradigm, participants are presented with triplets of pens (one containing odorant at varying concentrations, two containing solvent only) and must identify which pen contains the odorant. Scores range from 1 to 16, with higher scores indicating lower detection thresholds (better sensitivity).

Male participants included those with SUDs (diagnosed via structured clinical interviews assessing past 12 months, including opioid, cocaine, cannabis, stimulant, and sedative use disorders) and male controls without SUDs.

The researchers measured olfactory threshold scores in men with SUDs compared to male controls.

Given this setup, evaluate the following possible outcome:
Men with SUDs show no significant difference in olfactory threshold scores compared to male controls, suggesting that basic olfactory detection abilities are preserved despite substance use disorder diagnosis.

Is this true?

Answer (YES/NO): NO